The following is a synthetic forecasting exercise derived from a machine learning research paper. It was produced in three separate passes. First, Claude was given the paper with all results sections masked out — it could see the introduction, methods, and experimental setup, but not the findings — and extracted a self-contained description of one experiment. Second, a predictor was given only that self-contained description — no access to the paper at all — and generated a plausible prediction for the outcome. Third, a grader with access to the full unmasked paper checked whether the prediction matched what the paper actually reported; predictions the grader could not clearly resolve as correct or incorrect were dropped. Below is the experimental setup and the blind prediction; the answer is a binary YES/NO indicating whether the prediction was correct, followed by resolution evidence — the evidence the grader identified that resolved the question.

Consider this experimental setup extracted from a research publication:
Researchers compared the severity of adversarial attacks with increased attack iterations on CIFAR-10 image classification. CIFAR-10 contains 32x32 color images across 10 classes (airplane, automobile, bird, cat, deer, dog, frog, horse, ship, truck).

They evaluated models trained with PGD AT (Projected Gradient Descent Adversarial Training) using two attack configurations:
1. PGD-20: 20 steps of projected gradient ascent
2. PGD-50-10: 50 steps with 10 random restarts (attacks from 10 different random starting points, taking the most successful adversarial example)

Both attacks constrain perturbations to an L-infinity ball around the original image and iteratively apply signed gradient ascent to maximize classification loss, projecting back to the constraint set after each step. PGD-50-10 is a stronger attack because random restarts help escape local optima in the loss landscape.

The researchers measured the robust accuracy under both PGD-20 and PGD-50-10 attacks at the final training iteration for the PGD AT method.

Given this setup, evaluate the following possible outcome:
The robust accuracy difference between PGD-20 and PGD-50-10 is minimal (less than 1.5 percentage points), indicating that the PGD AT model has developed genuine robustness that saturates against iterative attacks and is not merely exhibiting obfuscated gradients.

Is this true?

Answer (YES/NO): YES